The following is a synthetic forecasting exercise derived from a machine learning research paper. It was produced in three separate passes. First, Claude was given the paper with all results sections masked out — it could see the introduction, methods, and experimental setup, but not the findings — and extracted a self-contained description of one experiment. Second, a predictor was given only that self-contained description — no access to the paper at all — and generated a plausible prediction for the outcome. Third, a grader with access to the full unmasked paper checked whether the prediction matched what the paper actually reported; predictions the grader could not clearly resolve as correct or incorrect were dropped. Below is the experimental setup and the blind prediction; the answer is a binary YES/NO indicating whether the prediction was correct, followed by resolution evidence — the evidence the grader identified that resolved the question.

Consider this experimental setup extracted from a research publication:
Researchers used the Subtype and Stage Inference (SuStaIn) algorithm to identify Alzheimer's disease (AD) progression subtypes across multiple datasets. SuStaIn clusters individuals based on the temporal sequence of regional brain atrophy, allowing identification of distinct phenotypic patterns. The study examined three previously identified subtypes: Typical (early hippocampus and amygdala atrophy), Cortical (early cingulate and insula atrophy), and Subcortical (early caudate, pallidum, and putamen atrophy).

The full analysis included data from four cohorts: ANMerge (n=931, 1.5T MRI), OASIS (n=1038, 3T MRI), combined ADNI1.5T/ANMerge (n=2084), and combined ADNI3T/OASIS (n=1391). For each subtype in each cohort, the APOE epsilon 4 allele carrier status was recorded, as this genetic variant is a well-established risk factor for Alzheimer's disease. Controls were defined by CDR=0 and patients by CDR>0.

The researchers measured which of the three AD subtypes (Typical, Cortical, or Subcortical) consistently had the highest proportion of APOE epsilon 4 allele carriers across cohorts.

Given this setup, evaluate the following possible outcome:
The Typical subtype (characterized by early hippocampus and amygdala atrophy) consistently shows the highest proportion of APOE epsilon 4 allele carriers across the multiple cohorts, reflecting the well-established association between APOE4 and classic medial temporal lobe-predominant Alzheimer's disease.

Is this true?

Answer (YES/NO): YES